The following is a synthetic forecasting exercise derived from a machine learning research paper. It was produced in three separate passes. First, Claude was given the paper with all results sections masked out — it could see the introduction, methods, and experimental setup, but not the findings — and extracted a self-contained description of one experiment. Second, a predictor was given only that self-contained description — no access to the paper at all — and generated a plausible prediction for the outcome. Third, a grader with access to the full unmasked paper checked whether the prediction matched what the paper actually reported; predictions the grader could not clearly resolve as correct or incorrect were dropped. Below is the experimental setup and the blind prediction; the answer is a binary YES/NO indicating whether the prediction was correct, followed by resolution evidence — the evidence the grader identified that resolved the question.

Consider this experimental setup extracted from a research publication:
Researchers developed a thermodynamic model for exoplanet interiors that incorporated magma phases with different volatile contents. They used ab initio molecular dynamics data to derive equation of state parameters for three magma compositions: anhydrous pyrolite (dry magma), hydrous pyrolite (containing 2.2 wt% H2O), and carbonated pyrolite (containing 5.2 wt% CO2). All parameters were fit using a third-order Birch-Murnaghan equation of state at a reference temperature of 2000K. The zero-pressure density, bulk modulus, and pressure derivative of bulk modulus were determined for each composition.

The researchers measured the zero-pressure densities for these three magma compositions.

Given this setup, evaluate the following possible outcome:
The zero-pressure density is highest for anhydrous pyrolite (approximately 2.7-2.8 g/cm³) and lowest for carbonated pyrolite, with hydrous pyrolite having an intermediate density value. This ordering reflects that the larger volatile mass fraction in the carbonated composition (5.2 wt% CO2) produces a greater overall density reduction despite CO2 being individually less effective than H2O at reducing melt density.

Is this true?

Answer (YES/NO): NO